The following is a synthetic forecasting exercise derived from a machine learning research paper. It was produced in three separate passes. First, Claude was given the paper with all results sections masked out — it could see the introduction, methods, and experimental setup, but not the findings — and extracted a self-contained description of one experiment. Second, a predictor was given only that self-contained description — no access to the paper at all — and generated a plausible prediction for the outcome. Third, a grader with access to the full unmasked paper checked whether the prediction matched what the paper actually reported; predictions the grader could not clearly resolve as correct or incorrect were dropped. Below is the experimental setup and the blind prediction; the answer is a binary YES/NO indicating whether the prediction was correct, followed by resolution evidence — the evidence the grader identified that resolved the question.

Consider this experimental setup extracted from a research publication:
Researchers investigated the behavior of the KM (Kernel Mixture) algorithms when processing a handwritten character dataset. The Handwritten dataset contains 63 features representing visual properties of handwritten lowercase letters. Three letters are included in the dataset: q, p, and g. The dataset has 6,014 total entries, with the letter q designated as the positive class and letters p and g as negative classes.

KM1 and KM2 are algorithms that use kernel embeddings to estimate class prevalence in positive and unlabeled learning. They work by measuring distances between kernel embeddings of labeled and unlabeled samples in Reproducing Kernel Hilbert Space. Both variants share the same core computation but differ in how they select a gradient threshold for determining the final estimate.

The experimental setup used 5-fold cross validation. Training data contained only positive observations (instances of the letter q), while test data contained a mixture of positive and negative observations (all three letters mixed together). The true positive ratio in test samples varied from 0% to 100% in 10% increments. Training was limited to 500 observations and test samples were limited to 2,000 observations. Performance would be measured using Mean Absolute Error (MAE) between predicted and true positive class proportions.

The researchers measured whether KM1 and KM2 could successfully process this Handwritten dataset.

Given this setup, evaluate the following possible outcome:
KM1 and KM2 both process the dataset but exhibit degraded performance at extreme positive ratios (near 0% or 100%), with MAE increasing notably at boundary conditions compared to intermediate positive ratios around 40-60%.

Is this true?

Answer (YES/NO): NO